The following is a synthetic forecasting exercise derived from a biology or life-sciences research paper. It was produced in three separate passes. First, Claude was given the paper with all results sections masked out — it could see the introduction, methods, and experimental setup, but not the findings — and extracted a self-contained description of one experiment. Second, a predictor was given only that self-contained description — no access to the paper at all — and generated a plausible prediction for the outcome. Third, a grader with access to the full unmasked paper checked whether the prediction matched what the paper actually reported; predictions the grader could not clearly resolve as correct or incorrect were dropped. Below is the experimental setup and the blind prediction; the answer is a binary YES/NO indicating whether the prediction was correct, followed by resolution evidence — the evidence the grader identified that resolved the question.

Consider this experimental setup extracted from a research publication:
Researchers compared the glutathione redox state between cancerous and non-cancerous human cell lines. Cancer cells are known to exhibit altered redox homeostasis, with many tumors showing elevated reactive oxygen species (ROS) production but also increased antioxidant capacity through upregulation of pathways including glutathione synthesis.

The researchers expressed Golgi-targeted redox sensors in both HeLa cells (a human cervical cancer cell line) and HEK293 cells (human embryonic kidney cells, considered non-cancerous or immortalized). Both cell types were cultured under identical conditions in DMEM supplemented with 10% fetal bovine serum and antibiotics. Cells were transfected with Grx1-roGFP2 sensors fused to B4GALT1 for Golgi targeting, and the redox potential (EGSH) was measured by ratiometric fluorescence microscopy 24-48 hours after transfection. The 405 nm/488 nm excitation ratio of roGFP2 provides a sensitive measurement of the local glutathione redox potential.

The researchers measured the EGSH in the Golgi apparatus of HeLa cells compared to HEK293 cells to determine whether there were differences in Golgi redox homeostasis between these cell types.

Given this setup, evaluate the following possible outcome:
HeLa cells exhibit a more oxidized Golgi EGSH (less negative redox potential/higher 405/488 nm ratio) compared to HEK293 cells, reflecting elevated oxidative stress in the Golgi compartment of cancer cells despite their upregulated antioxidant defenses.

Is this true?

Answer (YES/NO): NO